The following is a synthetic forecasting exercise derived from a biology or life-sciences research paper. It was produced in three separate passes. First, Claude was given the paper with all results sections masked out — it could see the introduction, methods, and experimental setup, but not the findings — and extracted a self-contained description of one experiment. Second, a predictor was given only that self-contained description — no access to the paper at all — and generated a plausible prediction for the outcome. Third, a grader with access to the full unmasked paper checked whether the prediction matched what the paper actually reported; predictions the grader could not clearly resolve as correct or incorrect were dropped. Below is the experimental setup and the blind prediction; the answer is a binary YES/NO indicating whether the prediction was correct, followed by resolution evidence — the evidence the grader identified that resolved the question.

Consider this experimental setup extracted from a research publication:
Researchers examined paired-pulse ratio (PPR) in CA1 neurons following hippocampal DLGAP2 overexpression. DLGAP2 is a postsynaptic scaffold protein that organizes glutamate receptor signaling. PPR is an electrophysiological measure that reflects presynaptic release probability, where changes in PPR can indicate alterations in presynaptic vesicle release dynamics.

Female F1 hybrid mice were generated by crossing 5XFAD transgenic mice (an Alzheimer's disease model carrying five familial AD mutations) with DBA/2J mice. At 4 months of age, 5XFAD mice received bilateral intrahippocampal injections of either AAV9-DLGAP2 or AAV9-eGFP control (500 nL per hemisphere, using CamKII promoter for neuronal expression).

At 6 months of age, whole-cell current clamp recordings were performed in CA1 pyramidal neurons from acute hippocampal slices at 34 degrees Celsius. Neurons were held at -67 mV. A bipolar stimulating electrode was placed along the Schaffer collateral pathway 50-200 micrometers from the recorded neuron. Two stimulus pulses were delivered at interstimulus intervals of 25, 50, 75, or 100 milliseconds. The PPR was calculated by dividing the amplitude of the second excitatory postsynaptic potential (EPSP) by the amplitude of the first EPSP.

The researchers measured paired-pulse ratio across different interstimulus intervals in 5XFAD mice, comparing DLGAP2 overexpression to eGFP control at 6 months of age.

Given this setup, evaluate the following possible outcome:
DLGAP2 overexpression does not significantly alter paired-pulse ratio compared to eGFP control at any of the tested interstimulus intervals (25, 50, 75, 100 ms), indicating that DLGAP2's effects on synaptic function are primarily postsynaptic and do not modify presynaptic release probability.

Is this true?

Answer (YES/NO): YES